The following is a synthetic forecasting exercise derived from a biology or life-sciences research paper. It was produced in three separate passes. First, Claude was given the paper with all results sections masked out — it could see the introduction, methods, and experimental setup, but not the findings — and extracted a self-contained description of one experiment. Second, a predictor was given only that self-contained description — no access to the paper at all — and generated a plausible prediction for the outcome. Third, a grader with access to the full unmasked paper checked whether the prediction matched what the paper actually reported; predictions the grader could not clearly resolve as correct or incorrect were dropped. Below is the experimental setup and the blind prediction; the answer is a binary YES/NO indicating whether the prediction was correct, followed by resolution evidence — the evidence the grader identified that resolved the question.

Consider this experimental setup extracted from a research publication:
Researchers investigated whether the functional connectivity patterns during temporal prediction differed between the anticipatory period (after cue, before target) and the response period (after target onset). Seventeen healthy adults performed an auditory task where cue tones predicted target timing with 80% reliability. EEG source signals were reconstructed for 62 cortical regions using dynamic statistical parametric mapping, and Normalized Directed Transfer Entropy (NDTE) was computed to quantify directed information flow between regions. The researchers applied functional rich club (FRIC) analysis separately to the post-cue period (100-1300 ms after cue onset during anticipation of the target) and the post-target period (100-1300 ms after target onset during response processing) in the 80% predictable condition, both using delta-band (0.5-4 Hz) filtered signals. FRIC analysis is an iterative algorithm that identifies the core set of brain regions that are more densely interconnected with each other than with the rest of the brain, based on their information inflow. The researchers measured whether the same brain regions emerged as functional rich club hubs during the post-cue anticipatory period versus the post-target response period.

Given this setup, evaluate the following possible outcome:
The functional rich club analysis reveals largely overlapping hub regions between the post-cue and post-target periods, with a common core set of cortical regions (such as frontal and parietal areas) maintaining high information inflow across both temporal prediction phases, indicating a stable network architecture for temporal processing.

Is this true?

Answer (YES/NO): NO